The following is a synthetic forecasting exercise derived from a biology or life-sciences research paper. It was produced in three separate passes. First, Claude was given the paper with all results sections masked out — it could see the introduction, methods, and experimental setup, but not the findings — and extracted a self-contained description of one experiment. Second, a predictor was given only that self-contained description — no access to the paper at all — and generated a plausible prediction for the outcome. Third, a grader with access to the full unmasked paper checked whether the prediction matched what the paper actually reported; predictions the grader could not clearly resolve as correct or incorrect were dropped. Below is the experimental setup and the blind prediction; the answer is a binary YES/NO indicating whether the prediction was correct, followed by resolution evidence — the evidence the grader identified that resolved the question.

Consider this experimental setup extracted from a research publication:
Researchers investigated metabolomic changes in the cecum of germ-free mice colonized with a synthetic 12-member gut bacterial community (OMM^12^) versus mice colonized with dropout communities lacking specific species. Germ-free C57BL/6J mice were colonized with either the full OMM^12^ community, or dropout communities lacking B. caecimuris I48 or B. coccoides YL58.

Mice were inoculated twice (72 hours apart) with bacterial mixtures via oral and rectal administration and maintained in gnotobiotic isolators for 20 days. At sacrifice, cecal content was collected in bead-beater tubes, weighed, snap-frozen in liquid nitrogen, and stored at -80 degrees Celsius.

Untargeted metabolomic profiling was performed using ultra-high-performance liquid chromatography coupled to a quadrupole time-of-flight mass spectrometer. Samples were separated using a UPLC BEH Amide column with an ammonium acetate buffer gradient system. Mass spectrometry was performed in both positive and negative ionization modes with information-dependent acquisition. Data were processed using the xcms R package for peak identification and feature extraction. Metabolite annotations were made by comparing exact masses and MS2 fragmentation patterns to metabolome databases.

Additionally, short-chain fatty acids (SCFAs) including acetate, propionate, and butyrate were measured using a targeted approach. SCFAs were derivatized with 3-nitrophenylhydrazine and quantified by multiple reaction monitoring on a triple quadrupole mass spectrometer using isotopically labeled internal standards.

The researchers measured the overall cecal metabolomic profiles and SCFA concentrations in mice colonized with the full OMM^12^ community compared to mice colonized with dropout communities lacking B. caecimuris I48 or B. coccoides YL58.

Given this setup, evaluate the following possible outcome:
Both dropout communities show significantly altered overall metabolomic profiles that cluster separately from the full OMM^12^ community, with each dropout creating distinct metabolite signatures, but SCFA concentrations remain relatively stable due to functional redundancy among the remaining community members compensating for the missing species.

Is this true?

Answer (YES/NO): NO